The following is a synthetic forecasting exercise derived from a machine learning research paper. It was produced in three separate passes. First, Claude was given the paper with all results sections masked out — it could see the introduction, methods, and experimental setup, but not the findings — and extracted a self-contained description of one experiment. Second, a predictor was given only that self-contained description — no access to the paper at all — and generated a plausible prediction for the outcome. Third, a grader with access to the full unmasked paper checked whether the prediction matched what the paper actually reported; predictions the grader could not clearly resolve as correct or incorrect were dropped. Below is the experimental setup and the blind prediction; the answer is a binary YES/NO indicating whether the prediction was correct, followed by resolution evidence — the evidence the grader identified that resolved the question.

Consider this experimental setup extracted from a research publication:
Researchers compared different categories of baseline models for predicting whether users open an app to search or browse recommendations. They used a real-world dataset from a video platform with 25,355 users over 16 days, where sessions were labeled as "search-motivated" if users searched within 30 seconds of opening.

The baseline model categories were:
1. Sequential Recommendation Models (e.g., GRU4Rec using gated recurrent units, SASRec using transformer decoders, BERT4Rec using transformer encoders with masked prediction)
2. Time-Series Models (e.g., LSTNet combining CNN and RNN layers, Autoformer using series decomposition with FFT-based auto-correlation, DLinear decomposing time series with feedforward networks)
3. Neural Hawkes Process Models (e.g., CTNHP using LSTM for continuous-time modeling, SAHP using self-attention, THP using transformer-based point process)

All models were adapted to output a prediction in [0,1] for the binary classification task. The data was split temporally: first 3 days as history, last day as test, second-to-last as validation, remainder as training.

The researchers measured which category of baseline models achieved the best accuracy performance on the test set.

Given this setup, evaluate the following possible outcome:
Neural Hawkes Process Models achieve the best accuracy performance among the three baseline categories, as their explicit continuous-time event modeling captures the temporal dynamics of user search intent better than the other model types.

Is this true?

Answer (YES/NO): YES